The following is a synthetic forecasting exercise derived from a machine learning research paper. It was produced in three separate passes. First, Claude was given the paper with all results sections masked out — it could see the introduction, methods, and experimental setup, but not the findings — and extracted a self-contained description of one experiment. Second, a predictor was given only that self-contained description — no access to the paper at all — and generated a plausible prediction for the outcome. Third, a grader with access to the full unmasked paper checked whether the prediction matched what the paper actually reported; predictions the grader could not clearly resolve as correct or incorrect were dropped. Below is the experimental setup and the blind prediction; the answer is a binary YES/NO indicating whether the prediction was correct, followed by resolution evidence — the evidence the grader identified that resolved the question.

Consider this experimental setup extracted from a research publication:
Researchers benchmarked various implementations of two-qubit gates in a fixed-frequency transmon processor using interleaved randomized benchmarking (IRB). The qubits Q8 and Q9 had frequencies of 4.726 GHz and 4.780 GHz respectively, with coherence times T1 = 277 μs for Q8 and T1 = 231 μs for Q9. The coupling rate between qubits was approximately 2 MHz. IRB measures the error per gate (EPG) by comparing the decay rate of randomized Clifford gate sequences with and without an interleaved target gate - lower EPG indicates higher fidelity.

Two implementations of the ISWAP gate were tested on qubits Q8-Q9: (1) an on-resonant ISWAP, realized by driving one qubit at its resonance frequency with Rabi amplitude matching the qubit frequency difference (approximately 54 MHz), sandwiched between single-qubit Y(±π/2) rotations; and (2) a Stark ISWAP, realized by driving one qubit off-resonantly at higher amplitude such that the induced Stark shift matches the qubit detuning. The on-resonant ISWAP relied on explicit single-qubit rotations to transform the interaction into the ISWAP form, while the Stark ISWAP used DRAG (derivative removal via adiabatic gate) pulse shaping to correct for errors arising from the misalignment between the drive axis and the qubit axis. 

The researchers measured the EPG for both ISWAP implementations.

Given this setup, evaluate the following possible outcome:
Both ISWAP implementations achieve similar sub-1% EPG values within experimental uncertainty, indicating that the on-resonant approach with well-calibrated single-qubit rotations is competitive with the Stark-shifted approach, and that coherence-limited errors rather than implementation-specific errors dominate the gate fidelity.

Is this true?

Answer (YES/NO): NO